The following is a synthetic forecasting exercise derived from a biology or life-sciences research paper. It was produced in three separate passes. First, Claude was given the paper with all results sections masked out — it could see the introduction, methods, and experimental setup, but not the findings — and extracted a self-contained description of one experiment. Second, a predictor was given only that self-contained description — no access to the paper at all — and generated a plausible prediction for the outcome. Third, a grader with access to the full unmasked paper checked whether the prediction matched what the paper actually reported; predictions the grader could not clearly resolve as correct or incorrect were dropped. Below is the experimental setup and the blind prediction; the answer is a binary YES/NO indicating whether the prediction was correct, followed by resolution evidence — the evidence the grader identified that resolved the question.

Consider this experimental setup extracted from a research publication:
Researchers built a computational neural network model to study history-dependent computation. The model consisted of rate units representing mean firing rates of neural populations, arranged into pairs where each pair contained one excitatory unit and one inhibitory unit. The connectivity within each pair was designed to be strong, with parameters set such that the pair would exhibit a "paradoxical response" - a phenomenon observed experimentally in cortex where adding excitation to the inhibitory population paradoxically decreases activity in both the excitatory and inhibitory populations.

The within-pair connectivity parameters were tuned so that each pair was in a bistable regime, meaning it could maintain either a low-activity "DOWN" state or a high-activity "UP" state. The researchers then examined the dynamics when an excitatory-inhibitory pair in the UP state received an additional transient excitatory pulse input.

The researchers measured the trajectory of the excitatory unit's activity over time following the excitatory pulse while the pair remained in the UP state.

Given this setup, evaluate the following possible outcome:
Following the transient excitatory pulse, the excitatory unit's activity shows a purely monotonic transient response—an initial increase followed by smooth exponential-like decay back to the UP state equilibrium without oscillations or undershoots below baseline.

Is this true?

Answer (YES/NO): NO